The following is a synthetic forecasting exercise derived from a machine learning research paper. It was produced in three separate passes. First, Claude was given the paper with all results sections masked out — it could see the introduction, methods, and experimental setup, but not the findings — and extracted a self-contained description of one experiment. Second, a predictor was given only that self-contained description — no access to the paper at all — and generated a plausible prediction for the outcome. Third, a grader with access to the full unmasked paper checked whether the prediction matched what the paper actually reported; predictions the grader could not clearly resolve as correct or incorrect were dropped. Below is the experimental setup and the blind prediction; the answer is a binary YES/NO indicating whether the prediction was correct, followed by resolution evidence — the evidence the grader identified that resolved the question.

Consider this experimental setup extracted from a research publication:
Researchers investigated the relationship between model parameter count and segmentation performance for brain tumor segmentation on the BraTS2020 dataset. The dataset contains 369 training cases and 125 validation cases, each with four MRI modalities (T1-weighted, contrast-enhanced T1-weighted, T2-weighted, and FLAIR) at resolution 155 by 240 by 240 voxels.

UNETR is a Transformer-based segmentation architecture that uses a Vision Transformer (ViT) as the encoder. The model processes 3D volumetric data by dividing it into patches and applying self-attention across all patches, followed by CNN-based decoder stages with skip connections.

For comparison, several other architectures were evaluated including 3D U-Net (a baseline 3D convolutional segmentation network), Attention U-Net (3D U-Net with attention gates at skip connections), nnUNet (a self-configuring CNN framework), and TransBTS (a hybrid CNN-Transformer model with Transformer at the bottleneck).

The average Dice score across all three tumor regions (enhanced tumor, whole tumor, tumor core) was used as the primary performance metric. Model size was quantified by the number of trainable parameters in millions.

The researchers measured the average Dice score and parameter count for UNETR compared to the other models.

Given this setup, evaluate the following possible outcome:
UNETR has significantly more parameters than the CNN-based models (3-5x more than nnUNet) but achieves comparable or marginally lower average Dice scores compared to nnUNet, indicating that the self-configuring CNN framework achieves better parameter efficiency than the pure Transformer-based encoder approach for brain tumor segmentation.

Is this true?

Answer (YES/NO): NO